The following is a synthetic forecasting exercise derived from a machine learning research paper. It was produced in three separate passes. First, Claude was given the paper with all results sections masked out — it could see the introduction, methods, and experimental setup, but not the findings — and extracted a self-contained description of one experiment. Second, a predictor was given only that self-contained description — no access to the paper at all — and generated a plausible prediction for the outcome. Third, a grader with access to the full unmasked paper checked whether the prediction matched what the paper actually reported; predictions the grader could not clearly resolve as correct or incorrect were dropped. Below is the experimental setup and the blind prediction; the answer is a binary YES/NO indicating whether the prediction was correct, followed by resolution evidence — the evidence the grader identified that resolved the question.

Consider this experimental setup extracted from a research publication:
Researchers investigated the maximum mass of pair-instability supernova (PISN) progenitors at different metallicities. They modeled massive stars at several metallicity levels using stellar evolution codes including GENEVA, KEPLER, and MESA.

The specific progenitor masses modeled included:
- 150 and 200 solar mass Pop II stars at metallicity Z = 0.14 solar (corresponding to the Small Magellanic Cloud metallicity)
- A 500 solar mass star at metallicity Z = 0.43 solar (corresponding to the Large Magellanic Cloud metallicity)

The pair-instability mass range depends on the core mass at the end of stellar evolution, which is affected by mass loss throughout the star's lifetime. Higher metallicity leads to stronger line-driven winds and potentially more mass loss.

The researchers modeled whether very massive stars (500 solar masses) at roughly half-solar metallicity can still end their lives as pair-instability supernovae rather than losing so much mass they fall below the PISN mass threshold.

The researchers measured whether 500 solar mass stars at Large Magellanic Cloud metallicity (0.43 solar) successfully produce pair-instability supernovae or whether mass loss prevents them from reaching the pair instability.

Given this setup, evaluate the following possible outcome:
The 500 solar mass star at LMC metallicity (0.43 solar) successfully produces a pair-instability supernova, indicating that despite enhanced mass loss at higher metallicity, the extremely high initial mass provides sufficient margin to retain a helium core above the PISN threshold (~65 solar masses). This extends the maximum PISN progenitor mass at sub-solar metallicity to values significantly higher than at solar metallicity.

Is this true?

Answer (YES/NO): YES